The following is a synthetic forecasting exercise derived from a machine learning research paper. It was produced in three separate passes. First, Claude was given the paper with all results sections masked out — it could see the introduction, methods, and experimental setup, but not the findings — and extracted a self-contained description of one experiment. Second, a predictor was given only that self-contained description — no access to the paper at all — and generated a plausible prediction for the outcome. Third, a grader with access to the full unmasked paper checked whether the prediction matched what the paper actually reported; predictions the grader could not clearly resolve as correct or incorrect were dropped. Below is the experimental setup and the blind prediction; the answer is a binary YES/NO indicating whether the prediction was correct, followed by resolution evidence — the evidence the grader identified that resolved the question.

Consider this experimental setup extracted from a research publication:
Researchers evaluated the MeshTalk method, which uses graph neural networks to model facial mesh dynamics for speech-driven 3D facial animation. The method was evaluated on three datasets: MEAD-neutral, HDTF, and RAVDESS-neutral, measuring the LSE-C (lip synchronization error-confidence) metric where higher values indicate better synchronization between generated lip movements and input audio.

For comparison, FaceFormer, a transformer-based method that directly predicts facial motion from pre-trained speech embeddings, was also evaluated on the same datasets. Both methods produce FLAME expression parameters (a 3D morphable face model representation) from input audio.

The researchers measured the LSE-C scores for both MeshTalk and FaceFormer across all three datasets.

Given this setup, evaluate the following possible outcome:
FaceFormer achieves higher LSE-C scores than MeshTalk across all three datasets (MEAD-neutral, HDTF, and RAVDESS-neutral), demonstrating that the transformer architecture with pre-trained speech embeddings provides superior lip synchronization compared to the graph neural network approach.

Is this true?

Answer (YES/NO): YES